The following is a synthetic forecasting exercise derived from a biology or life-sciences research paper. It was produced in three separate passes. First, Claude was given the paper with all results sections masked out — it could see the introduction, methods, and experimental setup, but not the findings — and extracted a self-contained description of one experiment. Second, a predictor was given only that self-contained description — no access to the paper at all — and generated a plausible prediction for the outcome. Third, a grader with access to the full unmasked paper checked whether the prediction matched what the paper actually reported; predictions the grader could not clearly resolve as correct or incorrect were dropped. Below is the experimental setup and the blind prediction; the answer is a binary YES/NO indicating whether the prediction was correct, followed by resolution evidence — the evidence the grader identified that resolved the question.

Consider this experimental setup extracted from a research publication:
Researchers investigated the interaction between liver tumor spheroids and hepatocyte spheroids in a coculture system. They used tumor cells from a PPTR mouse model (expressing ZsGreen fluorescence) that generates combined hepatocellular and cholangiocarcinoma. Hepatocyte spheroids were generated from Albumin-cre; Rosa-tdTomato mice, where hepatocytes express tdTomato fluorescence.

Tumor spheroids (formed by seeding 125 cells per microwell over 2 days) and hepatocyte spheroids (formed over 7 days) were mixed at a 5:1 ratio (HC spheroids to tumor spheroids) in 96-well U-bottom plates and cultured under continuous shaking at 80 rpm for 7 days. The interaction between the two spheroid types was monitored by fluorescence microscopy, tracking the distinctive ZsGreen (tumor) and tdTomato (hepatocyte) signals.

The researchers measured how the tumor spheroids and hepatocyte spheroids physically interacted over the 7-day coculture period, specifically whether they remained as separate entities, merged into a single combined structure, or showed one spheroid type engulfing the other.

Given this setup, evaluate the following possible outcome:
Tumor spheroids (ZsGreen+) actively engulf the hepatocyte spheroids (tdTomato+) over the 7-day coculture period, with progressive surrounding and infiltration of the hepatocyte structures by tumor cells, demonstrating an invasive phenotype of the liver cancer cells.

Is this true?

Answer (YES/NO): NO